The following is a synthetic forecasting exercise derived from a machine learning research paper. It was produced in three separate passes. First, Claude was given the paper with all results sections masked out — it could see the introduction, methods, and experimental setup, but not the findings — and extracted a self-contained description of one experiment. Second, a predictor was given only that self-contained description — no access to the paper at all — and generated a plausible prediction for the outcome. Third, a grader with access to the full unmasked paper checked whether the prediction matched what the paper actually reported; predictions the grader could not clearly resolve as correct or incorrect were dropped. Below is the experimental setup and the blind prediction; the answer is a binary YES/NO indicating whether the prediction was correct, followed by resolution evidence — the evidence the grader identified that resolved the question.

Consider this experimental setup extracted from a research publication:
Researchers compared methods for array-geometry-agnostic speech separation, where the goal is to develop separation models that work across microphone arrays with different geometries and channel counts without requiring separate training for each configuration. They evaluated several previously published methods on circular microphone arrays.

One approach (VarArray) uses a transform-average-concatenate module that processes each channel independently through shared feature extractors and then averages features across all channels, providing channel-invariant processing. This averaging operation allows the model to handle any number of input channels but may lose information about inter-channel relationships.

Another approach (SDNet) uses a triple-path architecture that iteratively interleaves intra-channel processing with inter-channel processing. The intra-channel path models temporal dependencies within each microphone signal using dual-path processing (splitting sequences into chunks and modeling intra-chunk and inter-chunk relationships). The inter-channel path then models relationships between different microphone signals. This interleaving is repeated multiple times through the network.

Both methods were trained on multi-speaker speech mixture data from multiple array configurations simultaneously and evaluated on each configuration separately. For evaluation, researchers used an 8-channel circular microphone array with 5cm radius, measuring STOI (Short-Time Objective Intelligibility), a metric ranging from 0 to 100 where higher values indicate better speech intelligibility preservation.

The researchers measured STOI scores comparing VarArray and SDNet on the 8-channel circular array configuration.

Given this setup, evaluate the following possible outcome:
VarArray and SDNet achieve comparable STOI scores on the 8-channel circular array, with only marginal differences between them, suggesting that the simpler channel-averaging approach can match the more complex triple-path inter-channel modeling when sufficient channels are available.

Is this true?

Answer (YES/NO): NO